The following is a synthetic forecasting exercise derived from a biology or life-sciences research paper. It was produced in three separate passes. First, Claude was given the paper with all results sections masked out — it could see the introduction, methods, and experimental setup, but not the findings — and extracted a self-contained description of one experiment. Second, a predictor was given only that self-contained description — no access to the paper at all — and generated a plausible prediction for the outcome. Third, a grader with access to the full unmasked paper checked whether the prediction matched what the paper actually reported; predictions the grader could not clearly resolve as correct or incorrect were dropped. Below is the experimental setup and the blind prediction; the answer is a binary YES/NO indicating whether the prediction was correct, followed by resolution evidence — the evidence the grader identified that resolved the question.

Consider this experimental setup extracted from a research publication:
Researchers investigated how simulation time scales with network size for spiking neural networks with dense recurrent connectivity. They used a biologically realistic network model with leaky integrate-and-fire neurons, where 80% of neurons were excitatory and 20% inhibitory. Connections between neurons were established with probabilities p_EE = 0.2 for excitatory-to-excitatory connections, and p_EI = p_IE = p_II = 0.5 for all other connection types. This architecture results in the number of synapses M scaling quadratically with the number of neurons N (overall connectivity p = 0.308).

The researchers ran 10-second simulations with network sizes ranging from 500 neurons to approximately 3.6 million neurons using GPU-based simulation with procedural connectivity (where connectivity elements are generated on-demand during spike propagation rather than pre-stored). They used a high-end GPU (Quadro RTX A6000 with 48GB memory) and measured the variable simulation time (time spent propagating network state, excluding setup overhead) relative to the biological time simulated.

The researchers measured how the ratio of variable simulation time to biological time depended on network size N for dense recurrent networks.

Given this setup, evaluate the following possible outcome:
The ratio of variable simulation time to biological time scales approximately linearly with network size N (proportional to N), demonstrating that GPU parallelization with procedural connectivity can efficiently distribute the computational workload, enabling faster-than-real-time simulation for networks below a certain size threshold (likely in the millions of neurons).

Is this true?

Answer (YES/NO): NO